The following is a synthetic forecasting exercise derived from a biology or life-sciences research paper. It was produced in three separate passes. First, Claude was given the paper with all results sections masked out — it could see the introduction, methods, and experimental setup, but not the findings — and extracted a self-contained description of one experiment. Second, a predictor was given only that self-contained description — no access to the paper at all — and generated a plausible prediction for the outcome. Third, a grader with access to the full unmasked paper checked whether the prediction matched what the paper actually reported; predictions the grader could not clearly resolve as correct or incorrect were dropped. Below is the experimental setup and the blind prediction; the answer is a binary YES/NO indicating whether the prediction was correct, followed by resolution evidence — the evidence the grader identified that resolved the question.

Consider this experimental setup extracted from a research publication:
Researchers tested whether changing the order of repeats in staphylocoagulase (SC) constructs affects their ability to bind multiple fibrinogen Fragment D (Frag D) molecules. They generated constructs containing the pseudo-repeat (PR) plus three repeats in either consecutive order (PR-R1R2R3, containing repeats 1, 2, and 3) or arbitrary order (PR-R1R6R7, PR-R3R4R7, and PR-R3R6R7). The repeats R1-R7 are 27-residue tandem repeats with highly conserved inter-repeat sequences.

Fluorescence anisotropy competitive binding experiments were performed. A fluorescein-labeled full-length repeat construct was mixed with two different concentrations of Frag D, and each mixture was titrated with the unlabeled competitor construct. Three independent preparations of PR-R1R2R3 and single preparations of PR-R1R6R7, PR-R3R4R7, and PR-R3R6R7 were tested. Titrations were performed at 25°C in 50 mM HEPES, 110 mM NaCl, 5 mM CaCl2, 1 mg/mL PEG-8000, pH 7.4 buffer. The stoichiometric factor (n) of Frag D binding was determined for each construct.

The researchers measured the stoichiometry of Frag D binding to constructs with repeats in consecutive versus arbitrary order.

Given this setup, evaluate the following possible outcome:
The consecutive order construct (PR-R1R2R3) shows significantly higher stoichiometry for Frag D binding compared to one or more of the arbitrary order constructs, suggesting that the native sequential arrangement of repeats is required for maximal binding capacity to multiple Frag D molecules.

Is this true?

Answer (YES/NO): NO